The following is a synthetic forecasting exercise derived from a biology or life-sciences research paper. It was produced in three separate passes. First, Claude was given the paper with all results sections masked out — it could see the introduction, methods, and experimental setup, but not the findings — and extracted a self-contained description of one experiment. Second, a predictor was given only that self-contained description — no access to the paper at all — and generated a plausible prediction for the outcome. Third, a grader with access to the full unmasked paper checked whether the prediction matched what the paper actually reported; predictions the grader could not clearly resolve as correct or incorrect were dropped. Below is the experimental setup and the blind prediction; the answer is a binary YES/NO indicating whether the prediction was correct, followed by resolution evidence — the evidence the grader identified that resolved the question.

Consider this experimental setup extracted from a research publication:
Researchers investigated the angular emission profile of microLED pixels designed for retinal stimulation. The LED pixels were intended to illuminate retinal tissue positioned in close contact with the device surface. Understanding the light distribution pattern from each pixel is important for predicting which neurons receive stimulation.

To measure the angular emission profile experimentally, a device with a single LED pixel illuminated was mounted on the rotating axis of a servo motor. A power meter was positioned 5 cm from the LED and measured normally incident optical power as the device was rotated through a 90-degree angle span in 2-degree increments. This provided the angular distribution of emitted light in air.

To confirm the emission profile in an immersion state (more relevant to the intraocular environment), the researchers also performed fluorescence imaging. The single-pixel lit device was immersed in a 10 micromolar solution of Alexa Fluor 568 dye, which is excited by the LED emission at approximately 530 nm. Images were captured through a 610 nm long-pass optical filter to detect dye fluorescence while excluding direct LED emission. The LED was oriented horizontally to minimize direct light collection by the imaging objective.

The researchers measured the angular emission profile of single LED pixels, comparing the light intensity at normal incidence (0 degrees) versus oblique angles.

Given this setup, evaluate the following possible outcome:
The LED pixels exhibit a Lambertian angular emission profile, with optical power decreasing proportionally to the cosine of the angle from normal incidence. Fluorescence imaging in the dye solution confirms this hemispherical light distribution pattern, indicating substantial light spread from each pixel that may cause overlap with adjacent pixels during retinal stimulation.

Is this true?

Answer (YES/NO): YES